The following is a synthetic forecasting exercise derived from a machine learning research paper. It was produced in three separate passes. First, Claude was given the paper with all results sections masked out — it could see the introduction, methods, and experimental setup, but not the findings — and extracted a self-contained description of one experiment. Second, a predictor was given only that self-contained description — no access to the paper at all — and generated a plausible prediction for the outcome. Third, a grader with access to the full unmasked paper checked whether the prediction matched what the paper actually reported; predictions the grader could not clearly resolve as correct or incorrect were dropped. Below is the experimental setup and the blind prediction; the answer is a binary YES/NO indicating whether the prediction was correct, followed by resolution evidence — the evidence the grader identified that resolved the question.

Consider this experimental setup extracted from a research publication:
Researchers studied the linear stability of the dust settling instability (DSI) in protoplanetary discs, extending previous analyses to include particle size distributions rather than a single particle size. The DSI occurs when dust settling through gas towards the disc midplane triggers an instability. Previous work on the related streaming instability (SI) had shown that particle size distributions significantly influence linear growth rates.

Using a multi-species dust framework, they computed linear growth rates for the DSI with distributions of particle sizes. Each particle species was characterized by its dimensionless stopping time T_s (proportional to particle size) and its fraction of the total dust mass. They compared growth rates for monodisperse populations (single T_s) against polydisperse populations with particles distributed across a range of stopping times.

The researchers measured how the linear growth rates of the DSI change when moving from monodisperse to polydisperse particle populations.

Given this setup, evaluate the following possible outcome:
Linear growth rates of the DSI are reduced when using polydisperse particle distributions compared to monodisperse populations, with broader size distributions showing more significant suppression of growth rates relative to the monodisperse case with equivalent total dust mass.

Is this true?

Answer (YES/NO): NO